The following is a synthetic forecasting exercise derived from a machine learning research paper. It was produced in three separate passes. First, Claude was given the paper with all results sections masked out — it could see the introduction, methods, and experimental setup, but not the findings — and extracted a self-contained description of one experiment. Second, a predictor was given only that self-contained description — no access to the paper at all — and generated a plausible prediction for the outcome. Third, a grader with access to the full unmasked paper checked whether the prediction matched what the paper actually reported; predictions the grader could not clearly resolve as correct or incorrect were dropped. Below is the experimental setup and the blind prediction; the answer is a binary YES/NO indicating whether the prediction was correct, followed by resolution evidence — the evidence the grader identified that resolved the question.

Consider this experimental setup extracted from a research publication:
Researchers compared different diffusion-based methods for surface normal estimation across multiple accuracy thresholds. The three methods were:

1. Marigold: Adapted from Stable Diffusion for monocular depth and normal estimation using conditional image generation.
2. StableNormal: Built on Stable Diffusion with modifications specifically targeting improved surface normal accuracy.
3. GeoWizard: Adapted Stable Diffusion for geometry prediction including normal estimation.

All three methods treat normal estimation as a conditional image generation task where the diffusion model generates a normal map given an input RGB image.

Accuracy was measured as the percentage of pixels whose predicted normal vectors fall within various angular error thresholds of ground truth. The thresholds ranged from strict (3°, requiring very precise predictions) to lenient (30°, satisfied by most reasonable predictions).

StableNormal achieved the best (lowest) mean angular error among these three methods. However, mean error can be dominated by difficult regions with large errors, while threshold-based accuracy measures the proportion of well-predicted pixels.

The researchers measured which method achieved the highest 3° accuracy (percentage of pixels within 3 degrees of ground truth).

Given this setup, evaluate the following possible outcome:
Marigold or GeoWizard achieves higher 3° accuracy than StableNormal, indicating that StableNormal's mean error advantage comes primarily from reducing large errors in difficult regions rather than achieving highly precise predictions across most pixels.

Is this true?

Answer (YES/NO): YES